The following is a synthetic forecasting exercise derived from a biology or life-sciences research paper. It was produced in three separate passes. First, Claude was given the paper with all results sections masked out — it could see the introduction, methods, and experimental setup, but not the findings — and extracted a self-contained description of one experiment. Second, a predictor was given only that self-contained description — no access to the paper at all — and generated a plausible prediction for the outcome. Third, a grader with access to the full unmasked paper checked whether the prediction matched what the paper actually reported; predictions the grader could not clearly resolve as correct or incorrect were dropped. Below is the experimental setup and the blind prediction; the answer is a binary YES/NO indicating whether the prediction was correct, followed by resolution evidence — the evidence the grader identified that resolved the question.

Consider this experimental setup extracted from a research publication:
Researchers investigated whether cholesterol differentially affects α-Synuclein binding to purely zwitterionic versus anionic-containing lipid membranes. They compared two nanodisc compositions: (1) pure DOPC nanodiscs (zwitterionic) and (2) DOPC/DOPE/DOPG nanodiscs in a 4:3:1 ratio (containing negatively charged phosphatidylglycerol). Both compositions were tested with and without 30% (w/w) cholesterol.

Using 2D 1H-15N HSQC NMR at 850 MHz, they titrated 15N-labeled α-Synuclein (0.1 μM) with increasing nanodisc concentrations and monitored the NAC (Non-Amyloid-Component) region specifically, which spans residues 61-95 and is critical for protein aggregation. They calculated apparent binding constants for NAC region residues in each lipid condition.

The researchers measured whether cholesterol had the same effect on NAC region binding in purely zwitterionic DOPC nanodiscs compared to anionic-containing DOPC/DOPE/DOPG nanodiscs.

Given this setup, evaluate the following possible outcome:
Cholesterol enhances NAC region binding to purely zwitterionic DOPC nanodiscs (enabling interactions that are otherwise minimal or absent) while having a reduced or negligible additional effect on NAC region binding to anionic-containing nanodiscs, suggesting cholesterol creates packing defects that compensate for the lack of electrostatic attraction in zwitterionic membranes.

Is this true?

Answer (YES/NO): YES